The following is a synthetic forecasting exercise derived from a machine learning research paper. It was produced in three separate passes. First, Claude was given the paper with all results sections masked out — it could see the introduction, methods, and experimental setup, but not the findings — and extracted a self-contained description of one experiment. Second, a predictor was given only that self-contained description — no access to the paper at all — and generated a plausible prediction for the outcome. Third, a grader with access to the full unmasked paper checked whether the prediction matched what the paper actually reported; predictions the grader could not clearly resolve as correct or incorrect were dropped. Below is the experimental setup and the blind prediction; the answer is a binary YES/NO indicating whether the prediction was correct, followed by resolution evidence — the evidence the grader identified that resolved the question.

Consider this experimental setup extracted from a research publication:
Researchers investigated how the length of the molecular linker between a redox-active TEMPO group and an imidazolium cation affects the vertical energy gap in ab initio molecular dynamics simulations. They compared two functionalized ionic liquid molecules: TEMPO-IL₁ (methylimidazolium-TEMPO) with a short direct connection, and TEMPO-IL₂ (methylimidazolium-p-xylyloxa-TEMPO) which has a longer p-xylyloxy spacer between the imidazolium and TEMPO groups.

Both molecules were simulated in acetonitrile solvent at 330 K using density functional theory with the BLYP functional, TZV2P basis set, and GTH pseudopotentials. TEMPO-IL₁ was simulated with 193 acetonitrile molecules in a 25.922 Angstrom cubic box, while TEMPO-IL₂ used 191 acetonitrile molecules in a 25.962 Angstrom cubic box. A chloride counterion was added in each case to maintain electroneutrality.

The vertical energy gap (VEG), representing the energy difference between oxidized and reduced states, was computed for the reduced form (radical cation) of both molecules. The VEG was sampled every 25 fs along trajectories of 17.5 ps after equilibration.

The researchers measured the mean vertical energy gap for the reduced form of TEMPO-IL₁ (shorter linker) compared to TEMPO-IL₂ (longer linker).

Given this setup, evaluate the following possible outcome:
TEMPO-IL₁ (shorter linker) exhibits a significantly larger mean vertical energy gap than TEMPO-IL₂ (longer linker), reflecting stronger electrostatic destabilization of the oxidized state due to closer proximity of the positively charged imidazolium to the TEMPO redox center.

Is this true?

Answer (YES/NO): NO